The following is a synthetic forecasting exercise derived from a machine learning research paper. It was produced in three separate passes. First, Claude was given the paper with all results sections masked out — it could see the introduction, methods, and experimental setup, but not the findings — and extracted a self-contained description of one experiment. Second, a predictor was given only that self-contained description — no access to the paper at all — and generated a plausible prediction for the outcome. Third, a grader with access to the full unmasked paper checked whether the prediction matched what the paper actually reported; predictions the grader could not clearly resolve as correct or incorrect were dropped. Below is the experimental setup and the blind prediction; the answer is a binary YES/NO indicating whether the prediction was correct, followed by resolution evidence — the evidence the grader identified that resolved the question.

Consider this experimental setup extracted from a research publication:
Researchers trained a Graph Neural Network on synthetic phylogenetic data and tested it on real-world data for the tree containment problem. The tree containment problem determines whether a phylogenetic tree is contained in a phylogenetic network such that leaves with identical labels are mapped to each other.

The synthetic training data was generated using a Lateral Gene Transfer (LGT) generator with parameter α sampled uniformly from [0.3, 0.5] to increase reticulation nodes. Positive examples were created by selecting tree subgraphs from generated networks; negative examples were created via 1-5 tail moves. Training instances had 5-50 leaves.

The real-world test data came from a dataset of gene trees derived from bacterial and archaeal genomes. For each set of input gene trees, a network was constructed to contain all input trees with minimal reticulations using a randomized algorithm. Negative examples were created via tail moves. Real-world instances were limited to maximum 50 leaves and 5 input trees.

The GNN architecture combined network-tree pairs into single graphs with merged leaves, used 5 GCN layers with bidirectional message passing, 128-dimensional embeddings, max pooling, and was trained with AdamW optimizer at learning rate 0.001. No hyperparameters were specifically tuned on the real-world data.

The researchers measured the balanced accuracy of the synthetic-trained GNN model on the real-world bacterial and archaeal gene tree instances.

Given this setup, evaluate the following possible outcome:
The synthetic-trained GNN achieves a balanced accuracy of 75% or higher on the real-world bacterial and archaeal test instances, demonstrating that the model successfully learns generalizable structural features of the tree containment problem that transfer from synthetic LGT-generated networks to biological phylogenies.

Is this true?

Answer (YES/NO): YES